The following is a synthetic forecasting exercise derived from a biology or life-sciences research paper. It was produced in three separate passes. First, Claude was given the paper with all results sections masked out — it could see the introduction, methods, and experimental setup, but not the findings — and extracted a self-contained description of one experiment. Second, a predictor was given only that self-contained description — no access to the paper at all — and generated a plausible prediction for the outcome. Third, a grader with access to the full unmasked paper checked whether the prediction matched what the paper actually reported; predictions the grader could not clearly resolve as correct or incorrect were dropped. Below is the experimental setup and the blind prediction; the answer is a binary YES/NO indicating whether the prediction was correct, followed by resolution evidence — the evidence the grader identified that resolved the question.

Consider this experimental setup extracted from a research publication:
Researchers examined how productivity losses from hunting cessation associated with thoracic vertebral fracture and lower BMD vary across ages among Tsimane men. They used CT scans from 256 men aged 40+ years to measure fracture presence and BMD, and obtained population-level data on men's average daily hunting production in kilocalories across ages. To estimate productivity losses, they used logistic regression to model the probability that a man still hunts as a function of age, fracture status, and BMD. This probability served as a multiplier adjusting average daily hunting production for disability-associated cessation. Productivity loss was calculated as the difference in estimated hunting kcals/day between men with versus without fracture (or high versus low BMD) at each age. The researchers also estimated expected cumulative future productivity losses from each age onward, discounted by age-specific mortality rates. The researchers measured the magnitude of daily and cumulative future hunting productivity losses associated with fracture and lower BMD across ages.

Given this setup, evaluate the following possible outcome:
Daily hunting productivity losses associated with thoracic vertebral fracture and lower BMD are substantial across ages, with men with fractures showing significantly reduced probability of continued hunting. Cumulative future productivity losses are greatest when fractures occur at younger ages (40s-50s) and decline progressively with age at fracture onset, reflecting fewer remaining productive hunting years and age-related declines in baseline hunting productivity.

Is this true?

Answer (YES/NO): YES